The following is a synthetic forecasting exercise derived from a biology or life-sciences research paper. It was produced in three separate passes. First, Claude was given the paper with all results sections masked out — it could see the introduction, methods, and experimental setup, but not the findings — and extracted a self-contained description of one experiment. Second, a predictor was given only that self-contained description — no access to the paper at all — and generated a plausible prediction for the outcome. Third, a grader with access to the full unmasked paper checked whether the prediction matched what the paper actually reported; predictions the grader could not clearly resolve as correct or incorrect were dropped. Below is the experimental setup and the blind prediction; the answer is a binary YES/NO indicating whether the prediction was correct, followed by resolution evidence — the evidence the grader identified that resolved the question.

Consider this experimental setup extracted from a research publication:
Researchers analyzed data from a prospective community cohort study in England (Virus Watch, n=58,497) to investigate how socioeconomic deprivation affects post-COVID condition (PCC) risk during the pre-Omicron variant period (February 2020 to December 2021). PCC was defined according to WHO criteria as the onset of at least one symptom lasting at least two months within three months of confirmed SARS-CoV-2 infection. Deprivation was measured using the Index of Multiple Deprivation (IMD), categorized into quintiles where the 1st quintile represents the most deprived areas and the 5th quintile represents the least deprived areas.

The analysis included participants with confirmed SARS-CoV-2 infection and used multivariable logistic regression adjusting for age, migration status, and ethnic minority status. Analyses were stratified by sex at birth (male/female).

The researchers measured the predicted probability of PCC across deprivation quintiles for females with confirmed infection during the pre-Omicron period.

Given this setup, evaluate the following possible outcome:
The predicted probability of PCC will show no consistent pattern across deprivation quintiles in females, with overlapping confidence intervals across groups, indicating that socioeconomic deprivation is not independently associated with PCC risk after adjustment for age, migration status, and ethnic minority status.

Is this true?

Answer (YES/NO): NO